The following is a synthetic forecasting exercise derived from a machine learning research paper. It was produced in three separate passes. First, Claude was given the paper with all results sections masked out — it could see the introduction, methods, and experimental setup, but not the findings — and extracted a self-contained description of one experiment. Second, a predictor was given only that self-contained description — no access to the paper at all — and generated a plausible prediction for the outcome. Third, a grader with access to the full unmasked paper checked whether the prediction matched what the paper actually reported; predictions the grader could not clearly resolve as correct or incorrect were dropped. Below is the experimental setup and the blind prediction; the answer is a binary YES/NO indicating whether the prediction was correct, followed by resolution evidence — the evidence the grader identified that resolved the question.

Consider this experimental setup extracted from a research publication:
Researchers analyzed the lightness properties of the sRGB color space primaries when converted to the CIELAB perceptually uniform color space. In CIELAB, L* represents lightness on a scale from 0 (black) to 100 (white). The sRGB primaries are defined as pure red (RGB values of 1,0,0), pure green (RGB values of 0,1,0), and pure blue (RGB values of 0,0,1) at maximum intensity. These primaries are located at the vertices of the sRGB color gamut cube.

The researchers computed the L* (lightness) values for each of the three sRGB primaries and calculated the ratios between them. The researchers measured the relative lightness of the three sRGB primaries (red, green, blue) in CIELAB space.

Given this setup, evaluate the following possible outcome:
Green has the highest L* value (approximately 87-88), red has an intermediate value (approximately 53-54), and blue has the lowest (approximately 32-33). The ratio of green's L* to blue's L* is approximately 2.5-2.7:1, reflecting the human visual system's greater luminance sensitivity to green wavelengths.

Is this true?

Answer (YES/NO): NO